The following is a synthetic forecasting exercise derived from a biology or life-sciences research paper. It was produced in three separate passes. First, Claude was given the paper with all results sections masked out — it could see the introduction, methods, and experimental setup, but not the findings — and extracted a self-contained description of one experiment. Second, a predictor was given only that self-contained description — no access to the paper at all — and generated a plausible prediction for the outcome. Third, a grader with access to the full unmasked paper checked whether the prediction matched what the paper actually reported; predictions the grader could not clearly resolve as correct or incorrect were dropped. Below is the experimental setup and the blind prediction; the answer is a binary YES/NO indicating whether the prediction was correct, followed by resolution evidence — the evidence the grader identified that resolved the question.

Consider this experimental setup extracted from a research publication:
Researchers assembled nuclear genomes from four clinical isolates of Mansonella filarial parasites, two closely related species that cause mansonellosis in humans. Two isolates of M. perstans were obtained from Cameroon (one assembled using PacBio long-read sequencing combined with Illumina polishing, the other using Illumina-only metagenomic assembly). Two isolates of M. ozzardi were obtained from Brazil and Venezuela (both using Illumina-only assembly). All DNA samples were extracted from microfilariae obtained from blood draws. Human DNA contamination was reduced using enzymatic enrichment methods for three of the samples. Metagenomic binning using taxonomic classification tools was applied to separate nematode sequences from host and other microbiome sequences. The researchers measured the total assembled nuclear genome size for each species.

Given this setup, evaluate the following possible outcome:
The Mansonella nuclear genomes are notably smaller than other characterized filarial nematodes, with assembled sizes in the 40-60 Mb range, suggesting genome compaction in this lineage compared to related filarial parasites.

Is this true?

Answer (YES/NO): NO